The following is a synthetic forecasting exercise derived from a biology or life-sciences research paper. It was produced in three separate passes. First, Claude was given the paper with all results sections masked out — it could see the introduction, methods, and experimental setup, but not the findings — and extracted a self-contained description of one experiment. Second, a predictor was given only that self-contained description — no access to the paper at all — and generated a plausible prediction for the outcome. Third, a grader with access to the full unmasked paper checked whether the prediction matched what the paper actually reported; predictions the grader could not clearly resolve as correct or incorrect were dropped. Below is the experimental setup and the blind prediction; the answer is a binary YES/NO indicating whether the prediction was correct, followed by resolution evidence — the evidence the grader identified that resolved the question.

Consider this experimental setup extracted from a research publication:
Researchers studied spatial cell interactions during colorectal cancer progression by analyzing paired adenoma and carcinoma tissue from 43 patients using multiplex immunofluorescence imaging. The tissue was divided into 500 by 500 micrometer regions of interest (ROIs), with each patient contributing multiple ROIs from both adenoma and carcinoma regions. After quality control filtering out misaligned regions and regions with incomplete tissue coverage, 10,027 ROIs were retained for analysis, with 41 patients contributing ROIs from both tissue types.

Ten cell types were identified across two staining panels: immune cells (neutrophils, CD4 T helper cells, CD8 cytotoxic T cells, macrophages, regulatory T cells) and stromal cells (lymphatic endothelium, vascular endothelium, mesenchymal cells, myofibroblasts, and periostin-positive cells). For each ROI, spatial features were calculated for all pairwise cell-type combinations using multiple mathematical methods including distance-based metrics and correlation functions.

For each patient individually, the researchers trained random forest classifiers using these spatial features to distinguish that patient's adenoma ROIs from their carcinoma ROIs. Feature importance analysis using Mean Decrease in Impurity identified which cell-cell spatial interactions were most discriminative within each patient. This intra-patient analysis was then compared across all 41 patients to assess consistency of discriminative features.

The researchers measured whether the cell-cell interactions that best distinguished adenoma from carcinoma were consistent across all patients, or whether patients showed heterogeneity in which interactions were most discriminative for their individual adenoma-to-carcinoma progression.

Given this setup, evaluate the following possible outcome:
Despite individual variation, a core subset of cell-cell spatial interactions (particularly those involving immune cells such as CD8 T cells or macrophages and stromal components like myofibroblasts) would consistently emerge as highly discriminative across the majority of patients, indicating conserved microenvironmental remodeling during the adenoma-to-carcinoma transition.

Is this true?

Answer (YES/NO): NO